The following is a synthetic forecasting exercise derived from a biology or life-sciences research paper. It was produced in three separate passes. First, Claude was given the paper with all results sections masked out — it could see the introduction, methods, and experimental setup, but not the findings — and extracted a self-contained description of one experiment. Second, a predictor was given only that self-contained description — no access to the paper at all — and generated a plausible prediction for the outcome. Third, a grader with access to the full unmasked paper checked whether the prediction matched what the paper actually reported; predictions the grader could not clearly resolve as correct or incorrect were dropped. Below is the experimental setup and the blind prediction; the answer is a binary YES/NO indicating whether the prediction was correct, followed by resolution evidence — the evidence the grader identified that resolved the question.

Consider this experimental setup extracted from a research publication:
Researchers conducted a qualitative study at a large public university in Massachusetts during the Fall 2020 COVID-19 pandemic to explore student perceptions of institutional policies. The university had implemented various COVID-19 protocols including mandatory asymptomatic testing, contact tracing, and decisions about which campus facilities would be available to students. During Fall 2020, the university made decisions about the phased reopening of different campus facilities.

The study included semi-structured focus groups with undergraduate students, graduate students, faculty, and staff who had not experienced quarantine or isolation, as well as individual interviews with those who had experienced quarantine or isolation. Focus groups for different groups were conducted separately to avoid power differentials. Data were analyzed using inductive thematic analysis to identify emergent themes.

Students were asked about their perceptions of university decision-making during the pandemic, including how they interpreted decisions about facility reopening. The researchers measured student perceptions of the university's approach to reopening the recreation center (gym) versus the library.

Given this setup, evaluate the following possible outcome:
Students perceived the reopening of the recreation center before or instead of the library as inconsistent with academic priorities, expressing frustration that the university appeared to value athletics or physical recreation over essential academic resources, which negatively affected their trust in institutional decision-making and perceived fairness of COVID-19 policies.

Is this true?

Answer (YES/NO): YES